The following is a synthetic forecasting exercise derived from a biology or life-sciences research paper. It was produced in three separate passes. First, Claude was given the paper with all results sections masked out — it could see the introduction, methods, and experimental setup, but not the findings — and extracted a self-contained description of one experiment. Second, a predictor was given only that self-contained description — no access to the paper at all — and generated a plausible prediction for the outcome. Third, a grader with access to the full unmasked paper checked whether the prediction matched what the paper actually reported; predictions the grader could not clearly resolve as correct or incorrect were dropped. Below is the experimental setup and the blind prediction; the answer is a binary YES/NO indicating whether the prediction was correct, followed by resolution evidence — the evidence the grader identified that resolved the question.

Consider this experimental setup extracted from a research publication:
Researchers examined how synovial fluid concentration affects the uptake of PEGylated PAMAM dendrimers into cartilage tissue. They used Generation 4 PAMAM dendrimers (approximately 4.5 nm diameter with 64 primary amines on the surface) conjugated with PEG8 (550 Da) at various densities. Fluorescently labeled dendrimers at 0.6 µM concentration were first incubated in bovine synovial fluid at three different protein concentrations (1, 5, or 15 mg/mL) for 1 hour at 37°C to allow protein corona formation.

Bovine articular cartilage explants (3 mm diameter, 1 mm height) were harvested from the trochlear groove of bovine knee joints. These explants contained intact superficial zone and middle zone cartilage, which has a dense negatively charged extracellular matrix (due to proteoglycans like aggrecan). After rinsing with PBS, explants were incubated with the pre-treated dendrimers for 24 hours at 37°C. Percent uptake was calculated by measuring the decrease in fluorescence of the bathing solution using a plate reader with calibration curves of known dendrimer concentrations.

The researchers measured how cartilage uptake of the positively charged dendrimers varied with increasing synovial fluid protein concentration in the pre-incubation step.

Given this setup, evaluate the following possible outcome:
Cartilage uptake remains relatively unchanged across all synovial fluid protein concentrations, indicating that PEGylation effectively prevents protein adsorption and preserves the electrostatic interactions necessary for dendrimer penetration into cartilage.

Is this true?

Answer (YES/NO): NO